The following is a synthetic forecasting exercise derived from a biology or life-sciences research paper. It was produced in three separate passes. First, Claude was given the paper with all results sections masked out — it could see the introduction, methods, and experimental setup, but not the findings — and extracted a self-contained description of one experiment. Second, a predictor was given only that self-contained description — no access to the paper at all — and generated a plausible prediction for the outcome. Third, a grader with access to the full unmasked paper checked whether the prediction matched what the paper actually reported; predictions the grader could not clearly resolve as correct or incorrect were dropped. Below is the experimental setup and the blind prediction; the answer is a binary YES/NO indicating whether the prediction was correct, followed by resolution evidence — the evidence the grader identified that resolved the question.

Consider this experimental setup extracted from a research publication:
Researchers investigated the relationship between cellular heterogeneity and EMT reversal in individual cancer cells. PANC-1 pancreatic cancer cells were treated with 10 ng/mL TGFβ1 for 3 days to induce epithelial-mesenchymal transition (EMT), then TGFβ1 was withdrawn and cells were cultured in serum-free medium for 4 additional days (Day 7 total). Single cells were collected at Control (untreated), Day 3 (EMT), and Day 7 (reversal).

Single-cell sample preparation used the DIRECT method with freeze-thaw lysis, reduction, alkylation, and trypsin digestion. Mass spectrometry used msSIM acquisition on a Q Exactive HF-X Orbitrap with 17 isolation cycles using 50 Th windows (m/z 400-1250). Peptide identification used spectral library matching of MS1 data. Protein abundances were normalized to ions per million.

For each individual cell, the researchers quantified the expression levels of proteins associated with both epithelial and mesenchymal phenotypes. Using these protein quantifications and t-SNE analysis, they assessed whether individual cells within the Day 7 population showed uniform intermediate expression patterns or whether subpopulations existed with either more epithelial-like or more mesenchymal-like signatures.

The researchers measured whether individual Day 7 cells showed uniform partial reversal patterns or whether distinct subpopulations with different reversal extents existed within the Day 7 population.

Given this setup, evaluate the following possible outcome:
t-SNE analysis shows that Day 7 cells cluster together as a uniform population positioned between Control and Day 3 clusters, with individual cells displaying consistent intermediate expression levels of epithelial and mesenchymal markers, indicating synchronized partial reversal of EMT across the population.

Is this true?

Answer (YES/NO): NO